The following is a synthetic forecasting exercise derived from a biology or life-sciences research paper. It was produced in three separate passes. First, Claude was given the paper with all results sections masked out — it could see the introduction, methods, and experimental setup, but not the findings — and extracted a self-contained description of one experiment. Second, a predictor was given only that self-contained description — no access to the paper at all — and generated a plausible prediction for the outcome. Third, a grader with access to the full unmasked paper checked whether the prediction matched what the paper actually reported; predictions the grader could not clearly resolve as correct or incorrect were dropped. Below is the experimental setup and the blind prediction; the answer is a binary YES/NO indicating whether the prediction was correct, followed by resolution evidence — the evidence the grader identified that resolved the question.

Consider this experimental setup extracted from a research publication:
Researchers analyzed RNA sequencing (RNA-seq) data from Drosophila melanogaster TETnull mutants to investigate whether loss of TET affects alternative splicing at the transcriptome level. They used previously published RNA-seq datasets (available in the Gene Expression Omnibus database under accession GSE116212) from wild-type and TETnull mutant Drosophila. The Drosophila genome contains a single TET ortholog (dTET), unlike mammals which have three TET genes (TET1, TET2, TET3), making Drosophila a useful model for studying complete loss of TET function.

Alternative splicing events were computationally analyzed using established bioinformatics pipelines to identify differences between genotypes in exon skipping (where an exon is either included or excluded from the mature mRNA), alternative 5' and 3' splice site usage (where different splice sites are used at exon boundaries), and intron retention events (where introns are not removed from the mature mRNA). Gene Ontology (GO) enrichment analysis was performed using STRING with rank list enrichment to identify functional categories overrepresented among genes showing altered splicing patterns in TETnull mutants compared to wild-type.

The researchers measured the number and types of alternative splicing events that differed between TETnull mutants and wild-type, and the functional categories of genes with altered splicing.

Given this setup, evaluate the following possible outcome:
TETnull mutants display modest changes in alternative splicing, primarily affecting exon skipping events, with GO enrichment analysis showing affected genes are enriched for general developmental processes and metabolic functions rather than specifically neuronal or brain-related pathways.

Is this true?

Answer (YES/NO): NO